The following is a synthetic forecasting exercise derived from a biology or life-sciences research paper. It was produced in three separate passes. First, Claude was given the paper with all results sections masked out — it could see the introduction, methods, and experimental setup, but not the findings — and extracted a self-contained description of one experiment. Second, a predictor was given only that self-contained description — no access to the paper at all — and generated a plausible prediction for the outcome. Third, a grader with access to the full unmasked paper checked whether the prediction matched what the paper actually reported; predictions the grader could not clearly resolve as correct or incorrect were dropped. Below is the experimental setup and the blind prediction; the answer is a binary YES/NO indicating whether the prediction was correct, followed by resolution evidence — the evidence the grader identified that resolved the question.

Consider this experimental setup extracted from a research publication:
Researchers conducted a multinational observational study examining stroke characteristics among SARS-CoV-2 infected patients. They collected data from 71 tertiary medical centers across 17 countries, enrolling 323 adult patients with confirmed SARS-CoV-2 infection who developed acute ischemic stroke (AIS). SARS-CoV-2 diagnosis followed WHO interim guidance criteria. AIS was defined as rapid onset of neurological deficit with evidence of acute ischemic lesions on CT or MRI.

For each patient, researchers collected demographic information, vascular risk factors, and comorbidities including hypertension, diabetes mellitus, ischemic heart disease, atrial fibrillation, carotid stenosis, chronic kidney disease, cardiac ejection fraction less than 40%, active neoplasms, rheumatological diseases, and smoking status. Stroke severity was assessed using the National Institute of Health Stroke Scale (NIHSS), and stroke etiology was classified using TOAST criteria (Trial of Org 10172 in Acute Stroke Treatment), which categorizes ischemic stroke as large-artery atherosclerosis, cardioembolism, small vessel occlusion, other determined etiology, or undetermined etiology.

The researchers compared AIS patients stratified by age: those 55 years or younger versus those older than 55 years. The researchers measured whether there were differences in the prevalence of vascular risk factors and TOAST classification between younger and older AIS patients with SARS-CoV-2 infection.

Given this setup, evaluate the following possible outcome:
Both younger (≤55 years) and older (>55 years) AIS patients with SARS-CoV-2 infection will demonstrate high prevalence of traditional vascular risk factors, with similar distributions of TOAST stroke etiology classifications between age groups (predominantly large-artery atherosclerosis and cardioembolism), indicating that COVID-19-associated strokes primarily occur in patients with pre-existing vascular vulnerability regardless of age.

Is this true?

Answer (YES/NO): NO